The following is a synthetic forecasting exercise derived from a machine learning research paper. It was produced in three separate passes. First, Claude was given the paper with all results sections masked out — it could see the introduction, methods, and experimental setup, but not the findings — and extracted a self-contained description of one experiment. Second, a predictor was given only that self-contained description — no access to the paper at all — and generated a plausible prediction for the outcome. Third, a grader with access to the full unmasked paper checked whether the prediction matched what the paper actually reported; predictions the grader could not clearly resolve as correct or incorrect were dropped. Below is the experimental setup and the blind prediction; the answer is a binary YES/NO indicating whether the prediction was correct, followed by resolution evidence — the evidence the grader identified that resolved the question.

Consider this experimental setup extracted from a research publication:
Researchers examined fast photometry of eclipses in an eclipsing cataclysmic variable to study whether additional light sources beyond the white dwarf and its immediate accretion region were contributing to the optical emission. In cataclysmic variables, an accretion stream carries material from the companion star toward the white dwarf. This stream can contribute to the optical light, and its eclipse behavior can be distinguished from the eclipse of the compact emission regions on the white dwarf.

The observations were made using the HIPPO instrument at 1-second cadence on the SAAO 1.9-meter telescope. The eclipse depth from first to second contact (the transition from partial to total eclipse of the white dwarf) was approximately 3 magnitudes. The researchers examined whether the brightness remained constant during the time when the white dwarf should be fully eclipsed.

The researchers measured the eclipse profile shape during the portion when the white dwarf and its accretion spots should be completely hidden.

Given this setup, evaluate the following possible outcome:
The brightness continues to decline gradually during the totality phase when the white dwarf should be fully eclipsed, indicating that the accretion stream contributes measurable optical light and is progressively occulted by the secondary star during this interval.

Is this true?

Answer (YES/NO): YES